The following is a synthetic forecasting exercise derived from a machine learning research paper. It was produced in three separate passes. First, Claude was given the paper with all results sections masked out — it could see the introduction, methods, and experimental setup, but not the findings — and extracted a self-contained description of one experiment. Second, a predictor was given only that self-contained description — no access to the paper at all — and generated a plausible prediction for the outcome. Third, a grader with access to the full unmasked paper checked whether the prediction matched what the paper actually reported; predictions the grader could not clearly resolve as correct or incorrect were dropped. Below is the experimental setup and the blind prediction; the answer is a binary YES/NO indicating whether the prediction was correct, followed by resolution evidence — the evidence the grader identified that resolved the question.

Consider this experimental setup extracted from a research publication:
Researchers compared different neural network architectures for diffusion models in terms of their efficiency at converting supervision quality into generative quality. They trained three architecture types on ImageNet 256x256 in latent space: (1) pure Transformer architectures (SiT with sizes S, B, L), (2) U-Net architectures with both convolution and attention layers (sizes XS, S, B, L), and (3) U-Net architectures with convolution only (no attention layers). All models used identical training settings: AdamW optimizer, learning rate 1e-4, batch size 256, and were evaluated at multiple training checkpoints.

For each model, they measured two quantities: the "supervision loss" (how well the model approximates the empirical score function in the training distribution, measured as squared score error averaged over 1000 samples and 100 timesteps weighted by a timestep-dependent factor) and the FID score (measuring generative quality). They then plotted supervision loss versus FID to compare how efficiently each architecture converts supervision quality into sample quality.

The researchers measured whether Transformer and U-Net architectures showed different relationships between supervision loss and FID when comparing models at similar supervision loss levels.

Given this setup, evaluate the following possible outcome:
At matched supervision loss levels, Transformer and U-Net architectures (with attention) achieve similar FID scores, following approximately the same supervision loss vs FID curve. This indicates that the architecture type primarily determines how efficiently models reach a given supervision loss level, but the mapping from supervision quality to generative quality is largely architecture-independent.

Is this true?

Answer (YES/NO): NO